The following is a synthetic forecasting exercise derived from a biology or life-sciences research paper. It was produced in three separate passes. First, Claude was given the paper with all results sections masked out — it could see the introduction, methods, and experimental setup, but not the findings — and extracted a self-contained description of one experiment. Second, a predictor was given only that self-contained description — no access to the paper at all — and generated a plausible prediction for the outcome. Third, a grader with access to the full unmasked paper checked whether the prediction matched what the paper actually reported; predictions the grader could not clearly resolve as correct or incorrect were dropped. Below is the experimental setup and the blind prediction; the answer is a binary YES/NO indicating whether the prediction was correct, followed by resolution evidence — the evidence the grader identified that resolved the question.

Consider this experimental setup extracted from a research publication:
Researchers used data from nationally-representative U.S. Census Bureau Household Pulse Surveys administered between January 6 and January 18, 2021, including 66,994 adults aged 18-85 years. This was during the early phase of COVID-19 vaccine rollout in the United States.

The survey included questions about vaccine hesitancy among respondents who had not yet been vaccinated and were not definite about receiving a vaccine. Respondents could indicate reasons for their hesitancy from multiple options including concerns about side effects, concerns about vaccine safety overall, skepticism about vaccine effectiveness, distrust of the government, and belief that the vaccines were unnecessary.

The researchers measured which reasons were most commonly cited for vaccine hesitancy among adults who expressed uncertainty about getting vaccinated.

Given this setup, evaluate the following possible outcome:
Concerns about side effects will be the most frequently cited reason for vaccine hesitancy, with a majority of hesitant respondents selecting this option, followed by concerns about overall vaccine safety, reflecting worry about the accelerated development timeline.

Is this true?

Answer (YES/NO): YES